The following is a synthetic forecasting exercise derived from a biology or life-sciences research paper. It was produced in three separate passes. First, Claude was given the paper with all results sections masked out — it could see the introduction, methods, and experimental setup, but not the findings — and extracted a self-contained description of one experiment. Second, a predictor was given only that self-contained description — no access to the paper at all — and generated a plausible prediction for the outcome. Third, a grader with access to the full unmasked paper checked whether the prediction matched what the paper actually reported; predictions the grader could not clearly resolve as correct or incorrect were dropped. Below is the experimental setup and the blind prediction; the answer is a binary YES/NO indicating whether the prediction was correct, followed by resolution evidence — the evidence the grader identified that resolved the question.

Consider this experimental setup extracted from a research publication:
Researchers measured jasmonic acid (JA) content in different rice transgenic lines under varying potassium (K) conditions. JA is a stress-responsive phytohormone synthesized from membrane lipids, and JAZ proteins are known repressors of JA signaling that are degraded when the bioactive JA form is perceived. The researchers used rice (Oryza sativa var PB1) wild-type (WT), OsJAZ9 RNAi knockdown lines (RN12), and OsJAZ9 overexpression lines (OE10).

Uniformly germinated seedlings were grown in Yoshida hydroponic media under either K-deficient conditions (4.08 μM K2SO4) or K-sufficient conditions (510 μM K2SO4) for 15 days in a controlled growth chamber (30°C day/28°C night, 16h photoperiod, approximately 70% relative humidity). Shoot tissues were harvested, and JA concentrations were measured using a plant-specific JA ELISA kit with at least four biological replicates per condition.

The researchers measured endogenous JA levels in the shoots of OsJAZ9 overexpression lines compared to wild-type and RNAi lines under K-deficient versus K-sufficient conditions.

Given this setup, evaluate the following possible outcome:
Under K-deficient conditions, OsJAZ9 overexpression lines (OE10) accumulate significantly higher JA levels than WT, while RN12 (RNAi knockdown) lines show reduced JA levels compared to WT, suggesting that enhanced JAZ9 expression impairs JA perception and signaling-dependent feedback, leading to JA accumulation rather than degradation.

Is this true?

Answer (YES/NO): NO